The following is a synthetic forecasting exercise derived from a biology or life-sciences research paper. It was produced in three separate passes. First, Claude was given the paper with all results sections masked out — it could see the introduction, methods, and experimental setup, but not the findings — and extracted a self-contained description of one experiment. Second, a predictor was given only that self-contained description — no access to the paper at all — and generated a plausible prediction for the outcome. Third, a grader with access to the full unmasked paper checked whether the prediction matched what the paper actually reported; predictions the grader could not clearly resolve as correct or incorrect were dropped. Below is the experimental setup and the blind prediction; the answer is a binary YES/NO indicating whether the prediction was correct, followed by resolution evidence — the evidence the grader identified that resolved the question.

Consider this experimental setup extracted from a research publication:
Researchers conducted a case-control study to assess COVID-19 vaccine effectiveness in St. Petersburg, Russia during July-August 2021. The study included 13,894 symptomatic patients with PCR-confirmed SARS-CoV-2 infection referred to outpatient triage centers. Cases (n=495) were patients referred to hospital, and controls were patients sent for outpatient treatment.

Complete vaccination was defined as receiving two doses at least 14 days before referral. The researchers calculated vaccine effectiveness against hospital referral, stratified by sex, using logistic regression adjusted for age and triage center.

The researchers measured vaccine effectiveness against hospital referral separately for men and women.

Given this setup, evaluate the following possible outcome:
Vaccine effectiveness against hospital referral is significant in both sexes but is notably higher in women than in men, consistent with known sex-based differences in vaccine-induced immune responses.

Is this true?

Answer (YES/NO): YES